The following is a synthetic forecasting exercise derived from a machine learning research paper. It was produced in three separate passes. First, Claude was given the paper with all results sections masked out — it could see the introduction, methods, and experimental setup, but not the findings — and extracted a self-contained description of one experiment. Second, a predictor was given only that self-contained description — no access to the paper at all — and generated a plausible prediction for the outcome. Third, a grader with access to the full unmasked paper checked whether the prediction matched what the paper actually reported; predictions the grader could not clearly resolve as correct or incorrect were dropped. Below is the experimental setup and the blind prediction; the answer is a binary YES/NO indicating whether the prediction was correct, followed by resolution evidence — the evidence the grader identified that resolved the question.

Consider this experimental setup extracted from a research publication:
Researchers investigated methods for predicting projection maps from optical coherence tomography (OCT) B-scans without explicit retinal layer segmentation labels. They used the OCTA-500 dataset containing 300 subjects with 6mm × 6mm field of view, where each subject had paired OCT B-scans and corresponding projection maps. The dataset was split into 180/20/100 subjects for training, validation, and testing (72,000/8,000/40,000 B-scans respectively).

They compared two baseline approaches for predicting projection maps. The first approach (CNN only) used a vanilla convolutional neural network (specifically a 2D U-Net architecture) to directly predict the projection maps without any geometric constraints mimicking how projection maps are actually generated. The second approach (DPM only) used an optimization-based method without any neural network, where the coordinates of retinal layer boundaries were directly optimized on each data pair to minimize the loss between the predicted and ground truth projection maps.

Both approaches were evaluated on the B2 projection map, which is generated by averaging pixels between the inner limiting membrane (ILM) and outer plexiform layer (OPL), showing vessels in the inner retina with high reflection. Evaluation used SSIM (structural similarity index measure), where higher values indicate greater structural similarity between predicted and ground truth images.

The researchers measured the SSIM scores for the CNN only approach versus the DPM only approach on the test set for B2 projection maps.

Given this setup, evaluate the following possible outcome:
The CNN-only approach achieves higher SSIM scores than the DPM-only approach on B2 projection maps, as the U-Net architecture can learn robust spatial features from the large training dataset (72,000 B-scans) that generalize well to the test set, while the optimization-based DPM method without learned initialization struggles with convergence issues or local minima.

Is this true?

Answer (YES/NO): YES